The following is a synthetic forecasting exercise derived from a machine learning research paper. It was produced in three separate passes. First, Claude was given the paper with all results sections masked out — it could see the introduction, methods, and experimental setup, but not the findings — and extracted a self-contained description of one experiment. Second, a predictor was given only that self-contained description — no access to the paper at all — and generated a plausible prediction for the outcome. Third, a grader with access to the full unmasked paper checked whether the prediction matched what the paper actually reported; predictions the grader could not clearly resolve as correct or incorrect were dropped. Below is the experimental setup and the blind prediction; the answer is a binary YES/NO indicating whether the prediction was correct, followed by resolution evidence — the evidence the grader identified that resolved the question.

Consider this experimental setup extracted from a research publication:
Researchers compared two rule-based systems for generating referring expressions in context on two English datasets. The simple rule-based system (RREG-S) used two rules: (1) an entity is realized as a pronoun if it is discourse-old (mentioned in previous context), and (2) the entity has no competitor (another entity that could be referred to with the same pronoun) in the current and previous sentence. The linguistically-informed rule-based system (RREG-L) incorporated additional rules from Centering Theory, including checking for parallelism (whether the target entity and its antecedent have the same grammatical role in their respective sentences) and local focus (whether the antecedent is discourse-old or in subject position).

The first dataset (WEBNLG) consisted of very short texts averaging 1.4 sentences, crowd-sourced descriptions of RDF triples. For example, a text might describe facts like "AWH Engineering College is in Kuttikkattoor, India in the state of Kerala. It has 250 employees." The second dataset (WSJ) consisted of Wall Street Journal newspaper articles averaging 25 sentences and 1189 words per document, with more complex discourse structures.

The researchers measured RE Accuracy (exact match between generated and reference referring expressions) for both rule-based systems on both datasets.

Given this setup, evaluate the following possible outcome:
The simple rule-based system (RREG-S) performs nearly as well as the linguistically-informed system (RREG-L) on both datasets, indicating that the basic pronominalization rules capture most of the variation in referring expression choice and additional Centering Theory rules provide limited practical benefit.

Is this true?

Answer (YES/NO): NO